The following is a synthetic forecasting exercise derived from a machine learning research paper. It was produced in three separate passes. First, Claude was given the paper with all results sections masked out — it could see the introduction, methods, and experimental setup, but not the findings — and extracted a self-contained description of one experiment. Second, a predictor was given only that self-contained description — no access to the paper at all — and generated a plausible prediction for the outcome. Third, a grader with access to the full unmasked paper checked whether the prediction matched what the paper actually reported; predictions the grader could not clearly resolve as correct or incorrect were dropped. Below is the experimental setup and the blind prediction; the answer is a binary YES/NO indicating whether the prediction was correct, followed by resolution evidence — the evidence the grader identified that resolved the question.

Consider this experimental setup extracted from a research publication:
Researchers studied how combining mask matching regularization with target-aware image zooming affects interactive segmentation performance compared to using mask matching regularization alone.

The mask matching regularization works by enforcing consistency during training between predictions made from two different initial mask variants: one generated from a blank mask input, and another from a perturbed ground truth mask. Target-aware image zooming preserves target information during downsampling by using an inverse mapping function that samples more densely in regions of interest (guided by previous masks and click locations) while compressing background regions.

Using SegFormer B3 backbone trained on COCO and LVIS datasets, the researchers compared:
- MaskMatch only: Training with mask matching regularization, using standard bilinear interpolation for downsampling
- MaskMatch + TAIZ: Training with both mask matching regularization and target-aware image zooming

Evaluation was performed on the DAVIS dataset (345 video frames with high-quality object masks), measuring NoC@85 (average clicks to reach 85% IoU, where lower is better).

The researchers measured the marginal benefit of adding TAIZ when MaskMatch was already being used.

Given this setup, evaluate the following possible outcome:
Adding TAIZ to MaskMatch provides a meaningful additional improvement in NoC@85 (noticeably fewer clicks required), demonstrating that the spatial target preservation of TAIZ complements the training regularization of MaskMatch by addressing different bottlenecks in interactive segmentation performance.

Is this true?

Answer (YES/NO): YES